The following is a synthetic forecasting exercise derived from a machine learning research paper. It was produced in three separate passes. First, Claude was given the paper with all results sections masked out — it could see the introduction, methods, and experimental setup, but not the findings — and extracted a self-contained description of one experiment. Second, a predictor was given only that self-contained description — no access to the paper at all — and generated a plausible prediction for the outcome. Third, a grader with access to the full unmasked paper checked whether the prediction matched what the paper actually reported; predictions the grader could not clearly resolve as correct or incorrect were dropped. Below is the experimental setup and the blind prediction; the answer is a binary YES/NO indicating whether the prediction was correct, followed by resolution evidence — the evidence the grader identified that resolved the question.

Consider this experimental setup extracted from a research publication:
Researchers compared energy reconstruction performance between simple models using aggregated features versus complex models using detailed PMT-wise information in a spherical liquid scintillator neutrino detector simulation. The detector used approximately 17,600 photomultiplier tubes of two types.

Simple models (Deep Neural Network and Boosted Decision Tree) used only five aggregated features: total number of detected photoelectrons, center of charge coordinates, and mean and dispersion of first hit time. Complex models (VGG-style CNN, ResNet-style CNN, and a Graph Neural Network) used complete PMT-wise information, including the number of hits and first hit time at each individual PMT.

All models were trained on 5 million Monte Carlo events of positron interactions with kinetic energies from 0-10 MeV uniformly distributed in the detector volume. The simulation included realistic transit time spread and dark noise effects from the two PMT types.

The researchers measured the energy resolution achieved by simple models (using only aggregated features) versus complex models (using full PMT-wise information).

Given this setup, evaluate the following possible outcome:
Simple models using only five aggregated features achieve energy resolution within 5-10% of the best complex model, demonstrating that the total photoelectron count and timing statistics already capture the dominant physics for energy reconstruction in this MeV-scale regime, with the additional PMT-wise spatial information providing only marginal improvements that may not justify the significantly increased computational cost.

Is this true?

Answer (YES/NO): NO